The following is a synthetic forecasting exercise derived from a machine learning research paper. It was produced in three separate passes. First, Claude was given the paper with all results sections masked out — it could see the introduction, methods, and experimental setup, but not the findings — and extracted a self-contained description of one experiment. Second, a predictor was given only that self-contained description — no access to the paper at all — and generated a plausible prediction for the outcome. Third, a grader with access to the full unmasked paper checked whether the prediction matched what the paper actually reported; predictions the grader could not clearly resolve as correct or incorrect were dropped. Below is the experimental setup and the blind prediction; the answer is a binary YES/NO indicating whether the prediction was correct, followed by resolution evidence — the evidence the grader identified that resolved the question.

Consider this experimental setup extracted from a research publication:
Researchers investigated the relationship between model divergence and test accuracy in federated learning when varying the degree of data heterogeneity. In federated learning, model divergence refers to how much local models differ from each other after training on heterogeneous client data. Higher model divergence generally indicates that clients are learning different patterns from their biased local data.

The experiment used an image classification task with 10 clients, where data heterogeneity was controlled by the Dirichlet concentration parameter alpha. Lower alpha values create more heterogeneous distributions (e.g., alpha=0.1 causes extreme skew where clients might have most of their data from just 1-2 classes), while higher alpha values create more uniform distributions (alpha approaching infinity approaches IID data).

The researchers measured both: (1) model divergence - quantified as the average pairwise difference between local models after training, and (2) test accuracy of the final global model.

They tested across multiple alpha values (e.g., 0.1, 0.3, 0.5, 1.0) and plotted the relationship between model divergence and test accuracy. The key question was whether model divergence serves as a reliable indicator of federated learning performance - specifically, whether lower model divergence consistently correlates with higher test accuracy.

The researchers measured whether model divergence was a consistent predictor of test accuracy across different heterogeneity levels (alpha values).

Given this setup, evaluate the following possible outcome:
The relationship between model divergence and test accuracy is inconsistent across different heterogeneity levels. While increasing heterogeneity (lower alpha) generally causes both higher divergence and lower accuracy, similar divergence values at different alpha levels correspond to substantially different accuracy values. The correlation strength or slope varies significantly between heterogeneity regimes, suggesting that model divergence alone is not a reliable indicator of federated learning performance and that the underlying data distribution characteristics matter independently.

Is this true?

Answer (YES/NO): YES